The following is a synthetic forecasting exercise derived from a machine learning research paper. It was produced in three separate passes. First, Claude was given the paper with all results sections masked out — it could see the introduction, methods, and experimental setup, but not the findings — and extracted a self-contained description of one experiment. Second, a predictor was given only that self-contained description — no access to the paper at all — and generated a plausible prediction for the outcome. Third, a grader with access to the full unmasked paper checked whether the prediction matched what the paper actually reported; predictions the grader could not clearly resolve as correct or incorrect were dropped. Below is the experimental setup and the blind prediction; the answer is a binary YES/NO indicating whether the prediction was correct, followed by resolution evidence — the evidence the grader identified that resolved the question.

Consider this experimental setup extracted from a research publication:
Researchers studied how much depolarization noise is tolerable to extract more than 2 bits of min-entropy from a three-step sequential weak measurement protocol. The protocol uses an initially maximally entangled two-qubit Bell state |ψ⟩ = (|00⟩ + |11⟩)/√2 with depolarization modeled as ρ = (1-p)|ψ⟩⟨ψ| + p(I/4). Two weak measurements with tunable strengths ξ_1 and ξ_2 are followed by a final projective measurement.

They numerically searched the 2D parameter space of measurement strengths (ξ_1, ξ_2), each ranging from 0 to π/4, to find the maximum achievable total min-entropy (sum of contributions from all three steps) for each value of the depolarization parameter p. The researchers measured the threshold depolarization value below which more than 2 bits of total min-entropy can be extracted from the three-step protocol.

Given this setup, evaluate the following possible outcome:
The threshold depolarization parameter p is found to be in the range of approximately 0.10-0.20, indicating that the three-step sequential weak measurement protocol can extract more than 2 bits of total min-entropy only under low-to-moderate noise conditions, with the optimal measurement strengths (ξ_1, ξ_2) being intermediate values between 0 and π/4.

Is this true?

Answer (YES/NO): NO